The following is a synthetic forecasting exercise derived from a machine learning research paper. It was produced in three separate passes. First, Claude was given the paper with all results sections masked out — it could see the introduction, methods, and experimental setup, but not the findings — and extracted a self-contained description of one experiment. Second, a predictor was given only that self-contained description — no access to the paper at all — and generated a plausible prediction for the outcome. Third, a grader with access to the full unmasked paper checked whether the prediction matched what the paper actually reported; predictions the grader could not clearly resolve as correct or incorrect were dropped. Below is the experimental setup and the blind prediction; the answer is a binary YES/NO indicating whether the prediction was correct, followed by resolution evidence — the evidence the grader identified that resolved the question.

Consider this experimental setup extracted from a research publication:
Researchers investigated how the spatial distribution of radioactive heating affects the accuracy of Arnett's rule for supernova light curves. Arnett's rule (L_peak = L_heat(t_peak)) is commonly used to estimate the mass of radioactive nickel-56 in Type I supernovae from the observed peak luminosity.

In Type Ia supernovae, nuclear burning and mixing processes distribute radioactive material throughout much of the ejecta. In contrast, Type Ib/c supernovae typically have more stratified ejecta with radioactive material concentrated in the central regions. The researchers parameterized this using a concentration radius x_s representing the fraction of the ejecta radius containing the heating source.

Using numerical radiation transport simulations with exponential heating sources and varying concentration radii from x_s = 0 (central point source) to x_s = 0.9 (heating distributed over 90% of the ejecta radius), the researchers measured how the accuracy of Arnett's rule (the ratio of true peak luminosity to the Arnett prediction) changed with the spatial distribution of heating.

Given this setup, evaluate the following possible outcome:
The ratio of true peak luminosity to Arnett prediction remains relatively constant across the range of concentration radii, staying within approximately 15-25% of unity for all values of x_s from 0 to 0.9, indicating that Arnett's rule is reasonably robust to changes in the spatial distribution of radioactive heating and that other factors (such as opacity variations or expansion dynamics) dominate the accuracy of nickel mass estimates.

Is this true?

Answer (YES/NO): NO